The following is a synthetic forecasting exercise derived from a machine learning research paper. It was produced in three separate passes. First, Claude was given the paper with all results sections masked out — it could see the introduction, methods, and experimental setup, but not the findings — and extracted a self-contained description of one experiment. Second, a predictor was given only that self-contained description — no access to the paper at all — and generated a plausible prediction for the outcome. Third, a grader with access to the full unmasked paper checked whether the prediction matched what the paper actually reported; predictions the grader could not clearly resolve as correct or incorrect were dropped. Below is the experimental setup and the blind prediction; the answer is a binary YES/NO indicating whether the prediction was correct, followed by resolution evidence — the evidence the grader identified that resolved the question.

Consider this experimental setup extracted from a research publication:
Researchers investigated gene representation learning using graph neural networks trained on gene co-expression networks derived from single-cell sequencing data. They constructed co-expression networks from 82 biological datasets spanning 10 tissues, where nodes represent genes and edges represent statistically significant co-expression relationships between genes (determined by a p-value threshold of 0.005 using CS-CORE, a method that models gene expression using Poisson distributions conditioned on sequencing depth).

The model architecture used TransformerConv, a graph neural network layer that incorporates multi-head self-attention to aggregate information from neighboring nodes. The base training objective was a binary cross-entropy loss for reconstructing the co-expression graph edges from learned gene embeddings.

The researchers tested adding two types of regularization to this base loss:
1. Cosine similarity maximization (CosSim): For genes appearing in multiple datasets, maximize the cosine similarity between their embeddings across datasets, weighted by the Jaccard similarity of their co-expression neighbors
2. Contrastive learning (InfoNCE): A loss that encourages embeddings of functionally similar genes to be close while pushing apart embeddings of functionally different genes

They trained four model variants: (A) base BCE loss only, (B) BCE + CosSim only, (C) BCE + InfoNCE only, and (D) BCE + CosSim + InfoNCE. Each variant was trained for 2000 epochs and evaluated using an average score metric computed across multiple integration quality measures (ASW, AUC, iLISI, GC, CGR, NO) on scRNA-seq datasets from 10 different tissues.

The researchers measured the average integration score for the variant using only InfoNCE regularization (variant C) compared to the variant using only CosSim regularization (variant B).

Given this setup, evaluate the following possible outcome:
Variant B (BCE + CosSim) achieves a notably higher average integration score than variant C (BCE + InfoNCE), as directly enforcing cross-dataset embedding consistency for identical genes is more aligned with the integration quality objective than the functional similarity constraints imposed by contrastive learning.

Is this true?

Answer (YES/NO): YES